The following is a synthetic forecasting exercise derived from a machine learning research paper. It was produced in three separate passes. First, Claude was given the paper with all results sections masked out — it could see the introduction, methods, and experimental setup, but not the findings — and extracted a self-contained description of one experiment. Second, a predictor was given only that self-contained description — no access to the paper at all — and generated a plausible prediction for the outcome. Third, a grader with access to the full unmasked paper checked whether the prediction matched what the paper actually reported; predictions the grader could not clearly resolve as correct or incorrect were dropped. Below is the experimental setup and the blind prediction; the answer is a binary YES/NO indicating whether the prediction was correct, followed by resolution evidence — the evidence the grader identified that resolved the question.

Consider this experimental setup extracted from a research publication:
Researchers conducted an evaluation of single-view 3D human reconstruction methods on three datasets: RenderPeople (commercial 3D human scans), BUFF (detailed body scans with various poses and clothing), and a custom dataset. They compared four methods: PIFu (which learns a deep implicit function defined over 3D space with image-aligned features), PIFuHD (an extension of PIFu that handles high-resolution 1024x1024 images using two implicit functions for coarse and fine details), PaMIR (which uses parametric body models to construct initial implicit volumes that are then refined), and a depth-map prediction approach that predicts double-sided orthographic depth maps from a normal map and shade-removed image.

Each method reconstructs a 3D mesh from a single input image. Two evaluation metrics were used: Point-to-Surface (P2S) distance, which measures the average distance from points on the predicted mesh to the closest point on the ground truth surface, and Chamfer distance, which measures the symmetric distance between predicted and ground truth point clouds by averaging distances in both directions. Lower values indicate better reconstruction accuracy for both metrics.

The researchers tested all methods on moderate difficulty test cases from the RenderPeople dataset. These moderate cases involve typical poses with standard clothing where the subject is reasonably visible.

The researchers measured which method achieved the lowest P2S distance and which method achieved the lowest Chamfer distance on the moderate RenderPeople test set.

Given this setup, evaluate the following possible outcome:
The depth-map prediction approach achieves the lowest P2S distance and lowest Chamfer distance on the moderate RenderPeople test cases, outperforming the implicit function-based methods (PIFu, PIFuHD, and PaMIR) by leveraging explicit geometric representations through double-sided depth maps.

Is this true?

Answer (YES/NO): NO